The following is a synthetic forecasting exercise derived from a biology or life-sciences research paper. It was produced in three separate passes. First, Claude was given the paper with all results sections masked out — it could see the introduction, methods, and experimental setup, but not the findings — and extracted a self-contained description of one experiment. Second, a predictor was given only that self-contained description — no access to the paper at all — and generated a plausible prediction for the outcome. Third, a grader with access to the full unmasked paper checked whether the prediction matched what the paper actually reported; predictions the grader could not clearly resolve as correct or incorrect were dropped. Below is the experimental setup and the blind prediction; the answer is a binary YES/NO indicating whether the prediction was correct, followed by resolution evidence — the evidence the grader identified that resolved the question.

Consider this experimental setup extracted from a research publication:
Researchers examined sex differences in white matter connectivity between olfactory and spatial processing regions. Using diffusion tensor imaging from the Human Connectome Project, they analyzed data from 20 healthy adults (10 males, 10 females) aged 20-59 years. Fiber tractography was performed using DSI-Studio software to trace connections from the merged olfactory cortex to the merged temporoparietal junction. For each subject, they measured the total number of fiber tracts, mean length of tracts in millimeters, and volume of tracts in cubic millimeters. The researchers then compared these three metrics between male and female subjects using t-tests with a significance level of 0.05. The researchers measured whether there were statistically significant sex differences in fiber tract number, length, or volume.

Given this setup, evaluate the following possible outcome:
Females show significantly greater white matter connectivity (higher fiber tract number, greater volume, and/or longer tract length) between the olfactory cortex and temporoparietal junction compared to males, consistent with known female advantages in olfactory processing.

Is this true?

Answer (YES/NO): NO